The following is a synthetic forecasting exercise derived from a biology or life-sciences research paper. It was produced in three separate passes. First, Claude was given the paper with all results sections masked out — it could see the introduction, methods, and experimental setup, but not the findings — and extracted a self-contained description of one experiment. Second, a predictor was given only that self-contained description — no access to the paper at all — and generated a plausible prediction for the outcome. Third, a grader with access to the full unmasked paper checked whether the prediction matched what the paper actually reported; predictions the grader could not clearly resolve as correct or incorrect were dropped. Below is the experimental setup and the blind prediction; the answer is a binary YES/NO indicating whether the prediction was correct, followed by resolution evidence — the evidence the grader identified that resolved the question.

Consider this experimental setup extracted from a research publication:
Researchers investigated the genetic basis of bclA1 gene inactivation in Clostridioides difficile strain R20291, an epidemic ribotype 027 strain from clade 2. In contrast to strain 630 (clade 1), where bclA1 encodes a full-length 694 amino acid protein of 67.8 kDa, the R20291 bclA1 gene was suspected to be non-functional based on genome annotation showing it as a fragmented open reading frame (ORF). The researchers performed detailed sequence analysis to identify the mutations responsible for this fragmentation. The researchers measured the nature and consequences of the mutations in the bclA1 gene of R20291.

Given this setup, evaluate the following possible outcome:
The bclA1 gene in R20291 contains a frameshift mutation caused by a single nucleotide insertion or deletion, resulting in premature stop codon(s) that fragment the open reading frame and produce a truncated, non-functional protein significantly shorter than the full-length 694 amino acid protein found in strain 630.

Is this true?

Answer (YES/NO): NO